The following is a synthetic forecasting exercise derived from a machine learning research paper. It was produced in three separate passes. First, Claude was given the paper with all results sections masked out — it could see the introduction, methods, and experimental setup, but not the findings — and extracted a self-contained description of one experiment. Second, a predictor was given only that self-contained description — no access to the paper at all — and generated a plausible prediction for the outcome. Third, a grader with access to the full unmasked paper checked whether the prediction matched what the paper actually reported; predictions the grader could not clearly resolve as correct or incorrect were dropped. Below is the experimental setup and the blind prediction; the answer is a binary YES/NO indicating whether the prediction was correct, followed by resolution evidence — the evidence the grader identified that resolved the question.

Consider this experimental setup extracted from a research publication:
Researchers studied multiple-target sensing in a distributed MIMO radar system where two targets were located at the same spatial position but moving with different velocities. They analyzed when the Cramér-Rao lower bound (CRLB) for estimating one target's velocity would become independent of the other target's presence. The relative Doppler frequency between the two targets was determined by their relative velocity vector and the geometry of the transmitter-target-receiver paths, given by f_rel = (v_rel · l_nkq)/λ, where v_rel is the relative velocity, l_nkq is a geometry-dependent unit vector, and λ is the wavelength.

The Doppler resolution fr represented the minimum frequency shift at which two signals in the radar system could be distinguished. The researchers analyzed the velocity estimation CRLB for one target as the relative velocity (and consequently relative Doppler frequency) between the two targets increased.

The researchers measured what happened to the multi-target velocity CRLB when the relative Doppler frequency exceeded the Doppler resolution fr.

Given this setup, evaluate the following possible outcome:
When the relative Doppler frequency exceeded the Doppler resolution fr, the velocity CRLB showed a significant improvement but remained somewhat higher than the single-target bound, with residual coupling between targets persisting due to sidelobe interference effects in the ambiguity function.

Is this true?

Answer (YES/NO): NO